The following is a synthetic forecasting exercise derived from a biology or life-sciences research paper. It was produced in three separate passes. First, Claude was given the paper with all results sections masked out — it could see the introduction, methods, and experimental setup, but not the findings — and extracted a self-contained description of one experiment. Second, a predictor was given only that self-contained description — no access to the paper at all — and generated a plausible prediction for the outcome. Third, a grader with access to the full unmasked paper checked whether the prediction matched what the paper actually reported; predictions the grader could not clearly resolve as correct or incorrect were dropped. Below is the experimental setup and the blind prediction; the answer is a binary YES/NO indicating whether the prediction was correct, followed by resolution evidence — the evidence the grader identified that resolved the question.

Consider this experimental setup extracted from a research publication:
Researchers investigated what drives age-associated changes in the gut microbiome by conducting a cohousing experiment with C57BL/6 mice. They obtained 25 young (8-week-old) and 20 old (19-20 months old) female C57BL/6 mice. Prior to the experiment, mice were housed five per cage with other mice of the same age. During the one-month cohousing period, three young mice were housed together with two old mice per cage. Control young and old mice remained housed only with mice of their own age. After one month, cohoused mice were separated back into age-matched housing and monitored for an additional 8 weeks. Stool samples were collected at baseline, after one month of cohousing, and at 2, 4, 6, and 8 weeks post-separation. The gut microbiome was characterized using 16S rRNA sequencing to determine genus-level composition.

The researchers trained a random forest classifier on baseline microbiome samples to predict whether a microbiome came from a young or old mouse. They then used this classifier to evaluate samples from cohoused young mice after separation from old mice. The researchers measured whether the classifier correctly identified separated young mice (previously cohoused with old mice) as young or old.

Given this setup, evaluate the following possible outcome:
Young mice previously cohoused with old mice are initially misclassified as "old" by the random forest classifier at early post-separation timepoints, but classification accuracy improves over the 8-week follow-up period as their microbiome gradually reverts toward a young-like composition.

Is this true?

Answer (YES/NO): NO